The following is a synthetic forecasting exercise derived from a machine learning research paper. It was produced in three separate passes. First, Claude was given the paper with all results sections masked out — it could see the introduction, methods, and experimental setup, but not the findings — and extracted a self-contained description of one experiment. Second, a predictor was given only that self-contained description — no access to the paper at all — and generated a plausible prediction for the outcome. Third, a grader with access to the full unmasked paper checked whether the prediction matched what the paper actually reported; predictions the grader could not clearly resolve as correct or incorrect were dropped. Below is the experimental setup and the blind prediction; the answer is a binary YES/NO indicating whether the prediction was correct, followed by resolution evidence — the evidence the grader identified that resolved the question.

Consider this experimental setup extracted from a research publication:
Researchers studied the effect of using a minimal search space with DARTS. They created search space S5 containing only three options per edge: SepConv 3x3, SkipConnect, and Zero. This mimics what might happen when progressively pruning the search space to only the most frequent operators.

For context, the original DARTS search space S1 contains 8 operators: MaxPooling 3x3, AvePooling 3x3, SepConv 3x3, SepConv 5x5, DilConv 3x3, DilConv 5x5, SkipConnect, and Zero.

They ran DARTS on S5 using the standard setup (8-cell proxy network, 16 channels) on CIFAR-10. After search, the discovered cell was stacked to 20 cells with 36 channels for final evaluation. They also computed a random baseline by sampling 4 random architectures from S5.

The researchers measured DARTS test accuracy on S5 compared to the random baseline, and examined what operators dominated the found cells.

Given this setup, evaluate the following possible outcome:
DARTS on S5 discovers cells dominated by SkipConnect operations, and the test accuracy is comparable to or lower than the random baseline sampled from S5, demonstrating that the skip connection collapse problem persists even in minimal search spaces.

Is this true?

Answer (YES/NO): YES